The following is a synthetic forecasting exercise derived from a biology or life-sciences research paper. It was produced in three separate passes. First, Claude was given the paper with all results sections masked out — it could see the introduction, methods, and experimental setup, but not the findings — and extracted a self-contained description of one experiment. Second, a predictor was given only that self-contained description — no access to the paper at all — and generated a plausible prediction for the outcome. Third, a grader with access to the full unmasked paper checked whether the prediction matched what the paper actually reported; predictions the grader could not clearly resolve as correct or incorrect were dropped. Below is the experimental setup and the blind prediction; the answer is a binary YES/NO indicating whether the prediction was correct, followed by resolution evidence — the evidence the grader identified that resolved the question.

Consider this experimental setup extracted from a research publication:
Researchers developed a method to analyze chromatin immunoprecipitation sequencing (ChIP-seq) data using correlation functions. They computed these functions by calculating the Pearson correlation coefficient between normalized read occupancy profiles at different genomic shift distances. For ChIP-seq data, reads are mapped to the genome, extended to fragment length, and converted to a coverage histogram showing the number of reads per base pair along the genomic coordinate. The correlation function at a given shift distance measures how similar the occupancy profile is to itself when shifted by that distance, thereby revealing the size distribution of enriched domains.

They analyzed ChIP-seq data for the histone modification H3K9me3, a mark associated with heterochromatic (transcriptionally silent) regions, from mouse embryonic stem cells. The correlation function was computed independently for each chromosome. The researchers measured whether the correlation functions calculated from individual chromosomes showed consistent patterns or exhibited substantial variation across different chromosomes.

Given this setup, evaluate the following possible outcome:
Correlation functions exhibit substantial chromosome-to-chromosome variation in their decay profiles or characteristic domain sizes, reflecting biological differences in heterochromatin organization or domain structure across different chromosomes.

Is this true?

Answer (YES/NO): NO